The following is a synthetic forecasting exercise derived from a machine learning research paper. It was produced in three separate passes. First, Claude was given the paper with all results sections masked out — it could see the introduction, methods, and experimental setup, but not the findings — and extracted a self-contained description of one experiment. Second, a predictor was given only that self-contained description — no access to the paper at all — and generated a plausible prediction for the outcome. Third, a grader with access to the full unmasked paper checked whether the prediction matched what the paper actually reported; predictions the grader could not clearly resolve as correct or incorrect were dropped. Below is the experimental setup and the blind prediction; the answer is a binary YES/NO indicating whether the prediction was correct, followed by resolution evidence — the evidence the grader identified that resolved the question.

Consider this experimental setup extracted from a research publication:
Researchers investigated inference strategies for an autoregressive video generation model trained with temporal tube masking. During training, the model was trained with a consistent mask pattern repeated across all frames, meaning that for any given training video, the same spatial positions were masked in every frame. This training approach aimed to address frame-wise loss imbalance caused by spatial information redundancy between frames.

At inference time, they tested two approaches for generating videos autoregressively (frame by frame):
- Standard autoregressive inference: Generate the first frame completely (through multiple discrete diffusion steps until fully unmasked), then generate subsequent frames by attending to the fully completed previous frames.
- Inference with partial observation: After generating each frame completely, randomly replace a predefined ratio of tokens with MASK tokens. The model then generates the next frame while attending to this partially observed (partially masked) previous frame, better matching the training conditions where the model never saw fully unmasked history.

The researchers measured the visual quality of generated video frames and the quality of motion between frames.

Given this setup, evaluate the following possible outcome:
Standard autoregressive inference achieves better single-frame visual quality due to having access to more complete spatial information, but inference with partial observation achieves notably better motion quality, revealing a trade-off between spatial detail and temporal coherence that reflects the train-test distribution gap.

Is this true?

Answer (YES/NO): NO